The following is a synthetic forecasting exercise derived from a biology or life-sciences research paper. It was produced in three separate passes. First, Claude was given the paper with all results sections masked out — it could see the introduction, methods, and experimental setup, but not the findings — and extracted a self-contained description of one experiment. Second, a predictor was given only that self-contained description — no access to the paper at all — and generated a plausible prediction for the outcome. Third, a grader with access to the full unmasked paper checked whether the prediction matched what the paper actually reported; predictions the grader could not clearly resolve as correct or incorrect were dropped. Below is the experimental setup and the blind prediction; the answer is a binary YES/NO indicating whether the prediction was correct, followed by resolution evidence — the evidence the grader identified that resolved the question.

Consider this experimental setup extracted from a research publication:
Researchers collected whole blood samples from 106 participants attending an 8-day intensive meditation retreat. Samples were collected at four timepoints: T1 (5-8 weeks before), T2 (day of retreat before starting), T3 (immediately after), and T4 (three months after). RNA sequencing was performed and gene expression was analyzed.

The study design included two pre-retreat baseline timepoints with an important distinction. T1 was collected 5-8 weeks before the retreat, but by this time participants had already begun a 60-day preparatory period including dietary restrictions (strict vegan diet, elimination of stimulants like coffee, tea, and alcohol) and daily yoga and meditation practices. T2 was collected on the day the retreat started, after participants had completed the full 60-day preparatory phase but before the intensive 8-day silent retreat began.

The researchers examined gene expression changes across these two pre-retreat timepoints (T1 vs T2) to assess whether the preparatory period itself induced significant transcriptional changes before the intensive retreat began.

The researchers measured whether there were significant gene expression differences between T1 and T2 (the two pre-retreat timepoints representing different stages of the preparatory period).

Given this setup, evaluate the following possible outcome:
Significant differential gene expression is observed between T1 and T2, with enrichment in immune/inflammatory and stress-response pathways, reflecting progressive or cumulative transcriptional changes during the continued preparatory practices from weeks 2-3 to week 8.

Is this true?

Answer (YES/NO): NO